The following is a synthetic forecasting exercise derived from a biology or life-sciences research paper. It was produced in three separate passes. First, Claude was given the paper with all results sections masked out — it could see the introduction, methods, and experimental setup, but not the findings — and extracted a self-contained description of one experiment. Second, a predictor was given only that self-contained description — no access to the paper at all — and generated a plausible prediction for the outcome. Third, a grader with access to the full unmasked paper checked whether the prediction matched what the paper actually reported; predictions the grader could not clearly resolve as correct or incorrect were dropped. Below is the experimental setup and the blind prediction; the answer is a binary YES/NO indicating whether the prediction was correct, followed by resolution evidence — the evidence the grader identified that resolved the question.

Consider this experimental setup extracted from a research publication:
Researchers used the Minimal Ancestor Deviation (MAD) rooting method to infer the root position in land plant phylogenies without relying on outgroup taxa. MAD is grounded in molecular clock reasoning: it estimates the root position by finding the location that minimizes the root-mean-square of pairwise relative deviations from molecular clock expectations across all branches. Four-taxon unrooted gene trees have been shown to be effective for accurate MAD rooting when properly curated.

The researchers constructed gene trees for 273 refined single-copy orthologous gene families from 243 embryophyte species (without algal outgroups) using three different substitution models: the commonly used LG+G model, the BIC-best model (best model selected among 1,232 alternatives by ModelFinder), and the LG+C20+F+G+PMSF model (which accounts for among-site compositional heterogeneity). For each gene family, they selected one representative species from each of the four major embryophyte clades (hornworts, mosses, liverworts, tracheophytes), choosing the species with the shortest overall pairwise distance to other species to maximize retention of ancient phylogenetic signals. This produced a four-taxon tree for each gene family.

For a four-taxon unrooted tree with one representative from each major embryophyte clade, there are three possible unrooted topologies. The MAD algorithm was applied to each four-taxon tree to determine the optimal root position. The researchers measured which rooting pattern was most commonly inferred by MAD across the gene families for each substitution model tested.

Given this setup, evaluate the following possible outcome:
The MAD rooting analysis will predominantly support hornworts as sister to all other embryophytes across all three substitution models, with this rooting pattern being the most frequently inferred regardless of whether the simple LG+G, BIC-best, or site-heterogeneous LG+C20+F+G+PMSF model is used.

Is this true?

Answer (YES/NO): NO